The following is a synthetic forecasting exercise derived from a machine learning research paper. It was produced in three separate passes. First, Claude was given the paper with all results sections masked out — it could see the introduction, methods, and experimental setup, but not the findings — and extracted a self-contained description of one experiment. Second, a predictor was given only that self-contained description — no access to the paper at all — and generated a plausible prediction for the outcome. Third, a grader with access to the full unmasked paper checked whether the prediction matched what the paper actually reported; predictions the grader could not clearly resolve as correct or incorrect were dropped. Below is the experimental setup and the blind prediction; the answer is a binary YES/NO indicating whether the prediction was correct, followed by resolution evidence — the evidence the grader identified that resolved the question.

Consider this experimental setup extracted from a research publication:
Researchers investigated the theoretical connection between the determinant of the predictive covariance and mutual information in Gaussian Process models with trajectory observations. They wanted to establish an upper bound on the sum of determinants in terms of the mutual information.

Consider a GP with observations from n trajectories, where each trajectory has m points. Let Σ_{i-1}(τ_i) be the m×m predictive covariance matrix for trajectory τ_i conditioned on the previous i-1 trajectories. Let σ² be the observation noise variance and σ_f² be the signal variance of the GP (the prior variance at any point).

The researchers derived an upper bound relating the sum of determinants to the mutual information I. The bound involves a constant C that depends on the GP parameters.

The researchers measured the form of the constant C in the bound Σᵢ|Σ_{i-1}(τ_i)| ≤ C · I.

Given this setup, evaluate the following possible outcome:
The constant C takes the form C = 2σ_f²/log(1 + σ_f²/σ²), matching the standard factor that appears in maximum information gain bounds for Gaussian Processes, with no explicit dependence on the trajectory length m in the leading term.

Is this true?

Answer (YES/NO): NO